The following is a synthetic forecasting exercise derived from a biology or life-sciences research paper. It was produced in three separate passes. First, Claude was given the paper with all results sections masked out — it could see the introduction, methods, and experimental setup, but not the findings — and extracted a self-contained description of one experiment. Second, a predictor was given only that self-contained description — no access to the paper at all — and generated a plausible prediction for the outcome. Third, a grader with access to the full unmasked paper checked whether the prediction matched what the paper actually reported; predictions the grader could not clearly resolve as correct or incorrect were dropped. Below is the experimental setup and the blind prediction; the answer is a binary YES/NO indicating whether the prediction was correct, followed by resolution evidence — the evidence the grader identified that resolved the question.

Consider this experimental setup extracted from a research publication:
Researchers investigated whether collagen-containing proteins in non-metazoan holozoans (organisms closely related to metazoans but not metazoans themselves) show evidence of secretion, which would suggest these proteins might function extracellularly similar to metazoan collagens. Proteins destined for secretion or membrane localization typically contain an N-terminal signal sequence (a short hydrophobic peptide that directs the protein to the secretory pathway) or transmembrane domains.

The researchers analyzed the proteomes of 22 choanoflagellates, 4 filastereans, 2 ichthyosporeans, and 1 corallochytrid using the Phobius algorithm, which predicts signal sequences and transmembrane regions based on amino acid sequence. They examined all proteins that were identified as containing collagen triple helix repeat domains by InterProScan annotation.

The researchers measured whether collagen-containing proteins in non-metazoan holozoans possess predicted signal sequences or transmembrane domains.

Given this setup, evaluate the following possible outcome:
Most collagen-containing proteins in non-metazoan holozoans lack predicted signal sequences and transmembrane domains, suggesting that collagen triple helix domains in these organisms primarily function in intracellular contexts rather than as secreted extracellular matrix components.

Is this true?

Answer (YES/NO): NO